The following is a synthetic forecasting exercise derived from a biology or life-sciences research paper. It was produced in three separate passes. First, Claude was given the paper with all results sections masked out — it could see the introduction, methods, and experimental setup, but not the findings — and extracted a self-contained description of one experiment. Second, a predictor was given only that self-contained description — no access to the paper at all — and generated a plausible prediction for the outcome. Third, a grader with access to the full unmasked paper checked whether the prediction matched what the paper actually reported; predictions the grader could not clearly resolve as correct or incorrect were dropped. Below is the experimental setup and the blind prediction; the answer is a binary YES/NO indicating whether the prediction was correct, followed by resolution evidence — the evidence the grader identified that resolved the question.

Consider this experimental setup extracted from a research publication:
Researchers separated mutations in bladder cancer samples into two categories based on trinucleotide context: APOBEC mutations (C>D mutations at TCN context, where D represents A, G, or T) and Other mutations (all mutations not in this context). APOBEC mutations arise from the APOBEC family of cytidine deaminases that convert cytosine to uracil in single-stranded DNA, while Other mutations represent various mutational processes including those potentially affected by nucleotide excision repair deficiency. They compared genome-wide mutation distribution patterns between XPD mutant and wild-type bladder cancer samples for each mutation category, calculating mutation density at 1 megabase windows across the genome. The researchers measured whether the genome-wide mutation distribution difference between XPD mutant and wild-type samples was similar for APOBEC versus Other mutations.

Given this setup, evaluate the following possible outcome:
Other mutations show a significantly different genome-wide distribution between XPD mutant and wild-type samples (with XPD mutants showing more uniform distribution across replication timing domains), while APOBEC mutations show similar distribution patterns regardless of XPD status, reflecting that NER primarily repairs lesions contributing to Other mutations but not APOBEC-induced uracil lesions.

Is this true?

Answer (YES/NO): YES